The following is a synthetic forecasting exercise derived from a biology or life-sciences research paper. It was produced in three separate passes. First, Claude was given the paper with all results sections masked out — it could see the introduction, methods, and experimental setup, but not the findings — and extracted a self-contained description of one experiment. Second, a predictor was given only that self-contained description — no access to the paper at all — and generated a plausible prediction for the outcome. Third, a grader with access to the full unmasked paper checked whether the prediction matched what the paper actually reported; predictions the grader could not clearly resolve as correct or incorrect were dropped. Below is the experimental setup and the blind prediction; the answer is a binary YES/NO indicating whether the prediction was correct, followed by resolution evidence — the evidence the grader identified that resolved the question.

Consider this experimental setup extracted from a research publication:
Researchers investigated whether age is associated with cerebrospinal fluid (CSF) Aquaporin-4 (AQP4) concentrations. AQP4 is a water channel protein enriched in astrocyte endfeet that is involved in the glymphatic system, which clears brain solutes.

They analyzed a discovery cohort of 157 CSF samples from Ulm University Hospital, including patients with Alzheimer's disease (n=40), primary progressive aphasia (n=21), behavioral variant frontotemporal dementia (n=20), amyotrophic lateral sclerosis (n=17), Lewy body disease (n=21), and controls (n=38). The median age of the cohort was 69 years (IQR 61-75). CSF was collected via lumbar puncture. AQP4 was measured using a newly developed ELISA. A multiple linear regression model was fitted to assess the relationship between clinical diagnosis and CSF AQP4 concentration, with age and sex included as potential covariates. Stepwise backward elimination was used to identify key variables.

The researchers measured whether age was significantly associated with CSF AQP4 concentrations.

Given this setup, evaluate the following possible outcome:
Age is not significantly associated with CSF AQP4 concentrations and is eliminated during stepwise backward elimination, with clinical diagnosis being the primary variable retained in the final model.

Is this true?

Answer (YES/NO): NO